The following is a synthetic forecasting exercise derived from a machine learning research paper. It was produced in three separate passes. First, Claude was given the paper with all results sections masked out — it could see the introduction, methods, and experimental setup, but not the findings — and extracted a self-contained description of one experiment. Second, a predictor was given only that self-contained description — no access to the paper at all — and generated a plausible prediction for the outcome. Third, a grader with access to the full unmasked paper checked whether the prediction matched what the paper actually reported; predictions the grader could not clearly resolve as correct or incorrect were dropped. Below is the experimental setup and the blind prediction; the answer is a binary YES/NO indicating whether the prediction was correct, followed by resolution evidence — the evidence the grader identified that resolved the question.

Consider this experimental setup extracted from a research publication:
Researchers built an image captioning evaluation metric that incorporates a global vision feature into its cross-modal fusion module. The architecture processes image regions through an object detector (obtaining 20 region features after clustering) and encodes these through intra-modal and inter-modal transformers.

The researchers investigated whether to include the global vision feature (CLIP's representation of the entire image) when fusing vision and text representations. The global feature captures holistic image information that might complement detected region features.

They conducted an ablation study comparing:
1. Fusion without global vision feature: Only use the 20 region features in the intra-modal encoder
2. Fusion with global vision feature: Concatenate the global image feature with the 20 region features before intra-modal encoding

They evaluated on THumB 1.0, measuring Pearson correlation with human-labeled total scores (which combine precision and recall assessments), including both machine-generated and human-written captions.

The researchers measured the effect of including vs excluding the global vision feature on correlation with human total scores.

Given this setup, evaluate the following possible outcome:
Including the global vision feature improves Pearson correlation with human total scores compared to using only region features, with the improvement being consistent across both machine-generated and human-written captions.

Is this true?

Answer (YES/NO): YES